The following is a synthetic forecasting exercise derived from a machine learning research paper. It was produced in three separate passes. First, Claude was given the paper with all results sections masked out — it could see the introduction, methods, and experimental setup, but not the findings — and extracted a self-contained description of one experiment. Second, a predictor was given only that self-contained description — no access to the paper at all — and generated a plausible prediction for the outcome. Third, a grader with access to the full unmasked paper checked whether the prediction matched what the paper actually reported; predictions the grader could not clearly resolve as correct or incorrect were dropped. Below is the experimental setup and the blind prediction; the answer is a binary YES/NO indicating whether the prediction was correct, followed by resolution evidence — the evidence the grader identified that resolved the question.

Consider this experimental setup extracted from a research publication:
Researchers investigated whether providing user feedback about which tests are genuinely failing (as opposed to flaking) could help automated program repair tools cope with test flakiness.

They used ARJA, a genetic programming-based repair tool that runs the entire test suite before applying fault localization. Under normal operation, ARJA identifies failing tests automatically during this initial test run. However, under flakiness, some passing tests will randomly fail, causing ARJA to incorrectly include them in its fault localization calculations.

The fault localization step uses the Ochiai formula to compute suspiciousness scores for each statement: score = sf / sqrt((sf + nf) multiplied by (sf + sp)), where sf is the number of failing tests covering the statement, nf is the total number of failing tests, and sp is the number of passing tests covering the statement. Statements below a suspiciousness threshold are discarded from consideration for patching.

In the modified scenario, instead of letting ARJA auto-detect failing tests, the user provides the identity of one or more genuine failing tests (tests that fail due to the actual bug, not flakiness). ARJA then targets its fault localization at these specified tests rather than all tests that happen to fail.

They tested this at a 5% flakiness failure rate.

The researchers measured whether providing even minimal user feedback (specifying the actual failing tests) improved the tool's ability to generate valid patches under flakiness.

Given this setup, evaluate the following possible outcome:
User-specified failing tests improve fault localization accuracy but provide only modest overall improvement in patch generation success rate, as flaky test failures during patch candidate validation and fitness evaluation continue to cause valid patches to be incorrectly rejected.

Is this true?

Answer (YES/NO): NO